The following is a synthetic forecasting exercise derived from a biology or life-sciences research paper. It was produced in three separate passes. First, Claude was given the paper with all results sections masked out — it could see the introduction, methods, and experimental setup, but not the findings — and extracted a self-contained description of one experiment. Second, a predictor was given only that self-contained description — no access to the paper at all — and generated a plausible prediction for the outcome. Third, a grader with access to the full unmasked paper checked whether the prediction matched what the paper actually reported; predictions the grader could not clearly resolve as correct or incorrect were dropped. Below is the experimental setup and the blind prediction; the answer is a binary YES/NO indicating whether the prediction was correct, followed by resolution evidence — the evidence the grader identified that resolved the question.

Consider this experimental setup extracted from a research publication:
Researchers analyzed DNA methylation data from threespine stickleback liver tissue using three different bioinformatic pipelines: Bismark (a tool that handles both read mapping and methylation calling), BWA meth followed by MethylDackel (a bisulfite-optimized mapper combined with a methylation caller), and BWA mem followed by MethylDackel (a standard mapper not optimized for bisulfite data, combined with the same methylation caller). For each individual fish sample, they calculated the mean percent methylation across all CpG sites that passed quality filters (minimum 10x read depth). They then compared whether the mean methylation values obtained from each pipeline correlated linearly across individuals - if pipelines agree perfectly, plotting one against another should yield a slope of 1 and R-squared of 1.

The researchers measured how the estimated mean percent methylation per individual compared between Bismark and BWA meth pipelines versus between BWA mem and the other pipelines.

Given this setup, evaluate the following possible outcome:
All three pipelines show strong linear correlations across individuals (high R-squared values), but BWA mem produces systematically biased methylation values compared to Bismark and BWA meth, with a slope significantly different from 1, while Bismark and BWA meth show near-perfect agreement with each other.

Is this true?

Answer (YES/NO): NO